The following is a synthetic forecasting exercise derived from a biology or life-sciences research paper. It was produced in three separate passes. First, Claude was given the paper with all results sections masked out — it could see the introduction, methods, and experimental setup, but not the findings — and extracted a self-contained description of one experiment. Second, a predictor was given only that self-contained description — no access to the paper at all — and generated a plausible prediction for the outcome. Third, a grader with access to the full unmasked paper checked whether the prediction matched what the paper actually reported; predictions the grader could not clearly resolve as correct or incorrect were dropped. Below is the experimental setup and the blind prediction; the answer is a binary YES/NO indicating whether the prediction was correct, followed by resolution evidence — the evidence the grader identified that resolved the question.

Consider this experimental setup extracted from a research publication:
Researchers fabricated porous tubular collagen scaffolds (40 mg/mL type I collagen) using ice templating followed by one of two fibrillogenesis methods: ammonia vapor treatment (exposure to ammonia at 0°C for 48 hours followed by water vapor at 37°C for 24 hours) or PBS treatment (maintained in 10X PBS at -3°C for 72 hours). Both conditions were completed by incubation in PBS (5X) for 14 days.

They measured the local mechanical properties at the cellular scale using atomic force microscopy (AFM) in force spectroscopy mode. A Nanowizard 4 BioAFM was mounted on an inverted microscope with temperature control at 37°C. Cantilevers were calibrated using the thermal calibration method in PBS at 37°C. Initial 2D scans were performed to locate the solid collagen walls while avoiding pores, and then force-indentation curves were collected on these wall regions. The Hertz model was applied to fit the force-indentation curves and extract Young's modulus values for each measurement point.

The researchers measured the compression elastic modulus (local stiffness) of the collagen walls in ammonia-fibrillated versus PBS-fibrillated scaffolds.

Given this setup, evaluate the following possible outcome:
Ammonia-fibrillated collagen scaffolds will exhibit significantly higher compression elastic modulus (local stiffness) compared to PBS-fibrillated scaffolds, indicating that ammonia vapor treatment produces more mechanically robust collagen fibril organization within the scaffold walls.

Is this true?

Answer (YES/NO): YES